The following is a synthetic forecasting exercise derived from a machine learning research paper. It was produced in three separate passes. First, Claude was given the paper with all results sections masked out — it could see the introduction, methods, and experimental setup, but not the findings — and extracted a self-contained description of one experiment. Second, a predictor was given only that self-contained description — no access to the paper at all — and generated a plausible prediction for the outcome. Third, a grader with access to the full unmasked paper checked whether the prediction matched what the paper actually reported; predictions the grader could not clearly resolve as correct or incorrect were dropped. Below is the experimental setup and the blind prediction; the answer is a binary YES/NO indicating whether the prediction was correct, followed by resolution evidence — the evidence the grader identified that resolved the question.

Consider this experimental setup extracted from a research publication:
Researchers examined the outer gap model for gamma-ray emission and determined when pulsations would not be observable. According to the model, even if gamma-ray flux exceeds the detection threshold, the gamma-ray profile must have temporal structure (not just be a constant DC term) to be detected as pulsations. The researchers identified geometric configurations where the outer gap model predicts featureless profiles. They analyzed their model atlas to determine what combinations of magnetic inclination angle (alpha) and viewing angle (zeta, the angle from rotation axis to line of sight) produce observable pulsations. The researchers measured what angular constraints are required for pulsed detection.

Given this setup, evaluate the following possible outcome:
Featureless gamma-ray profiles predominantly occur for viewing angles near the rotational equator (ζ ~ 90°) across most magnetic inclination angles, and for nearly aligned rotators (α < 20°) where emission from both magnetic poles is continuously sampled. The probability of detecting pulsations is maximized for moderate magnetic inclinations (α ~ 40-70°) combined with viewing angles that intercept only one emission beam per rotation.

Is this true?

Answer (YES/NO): NO